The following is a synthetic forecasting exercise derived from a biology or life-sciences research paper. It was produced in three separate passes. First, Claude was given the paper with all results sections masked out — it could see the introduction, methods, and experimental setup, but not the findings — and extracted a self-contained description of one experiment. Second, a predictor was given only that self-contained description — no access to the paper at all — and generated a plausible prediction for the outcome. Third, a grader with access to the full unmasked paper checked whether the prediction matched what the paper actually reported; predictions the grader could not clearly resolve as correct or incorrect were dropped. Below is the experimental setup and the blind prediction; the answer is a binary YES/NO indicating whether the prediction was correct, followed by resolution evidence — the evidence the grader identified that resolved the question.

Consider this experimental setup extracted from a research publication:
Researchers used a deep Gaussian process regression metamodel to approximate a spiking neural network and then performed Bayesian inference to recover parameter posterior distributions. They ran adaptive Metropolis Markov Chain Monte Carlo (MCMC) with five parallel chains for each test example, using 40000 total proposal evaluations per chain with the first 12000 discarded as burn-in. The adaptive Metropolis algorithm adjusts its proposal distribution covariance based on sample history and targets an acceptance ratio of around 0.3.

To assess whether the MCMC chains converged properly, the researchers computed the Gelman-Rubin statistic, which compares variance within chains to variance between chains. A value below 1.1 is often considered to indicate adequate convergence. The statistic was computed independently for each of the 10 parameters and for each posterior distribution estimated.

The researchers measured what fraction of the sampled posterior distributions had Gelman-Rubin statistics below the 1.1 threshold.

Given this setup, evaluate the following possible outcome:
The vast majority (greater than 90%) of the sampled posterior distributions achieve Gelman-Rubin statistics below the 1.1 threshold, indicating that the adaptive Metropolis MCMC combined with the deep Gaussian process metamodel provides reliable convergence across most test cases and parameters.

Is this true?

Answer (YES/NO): YES